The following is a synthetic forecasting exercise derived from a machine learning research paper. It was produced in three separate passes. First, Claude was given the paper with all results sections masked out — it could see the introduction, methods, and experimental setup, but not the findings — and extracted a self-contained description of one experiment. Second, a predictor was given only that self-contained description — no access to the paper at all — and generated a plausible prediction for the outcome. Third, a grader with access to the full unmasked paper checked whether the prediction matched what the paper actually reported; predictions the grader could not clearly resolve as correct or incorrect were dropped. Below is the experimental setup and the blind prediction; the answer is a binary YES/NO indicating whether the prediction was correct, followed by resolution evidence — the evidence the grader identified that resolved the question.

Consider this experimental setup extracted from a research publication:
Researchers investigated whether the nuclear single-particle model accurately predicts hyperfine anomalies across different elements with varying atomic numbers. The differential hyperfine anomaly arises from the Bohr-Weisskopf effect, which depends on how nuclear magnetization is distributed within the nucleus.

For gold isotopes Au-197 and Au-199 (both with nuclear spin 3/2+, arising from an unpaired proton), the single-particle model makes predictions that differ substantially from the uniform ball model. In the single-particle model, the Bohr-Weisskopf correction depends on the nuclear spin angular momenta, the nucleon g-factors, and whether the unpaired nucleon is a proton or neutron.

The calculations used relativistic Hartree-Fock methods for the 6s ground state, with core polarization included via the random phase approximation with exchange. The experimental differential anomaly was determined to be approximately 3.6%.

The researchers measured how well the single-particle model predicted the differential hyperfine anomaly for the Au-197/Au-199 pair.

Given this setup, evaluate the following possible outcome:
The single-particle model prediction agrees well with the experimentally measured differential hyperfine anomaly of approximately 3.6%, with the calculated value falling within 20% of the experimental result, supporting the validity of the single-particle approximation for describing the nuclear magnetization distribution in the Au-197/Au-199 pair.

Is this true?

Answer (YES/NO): NO